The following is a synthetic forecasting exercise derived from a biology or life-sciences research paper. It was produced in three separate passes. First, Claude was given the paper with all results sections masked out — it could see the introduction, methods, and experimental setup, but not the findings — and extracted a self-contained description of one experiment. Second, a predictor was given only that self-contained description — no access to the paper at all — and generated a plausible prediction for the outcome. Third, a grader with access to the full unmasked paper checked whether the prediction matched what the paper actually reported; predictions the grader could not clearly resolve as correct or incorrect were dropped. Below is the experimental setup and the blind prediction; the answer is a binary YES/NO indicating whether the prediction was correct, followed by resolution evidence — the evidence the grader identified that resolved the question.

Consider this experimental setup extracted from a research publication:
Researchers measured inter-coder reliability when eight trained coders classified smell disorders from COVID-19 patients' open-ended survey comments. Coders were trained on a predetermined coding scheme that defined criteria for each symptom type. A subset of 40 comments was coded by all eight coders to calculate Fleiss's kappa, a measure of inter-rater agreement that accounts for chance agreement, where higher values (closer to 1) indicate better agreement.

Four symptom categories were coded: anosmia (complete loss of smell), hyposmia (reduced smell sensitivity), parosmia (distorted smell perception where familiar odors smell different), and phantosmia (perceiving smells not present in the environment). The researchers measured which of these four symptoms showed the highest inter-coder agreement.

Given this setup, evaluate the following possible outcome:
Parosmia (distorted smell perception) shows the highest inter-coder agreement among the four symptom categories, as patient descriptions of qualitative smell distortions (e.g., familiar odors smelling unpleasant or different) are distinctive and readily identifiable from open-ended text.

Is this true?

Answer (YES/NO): YES